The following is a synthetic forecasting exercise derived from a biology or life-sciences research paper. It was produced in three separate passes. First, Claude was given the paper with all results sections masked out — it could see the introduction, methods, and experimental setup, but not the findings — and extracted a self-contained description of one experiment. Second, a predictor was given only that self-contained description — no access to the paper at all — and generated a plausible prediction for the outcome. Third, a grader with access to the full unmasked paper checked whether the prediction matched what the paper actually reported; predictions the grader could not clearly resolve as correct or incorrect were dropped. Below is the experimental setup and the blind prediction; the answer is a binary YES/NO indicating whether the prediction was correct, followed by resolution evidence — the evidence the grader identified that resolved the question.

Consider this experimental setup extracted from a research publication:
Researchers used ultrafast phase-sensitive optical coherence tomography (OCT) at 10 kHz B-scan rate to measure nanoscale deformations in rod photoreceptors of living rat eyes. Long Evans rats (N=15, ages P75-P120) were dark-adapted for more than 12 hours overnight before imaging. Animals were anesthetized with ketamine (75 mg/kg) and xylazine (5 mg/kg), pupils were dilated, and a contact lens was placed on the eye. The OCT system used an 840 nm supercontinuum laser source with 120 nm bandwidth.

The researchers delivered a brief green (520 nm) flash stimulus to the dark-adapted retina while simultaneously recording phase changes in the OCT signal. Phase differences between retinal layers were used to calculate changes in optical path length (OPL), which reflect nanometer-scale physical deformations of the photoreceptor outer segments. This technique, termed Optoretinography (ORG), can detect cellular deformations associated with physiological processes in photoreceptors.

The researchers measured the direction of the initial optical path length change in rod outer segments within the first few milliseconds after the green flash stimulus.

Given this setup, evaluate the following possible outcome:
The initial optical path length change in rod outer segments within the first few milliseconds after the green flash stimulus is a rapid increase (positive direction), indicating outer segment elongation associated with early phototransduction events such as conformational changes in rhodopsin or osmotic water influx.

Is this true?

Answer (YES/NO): NO